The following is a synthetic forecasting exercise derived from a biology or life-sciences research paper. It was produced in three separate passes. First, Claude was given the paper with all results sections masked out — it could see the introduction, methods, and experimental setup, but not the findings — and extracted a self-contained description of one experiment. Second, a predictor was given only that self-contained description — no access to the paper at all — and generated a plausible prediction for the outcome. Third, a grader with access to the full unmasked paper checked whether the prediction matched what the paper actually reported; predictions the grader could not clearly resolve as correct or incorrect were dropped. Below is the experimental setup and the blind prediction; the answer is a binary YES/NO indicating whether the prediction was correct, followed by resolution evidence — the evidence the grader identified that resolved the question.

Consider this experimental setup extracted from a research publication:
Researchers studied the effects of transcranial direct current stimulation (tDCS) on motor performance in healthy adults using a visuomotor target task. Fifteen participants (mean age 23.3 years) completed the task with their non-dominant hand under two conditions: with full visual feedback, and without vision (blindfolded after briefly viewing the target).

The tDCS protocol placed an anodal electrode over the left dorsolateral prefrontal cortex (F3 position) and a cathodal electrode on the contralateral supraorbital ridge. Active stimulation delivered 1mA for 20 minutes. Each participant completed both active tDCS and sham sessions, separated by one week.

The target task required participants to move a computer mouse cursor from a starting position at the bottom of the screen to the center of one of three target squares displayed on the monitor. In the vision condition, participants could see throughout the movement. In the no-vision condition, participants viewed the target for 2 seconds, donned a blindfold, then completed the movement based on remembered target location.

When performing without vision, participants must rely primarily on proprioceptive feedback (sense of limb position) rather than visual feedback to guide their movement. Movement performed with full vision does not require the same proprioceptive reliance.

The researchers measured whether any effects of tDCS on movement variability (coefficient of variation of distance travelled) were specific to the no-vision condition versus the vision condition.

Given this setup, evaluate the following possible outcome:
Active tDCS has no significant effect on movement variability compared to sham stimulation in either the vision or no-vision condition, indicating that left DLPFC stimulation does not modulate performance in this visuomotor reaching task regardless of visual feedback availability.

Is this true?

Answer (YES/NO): NO